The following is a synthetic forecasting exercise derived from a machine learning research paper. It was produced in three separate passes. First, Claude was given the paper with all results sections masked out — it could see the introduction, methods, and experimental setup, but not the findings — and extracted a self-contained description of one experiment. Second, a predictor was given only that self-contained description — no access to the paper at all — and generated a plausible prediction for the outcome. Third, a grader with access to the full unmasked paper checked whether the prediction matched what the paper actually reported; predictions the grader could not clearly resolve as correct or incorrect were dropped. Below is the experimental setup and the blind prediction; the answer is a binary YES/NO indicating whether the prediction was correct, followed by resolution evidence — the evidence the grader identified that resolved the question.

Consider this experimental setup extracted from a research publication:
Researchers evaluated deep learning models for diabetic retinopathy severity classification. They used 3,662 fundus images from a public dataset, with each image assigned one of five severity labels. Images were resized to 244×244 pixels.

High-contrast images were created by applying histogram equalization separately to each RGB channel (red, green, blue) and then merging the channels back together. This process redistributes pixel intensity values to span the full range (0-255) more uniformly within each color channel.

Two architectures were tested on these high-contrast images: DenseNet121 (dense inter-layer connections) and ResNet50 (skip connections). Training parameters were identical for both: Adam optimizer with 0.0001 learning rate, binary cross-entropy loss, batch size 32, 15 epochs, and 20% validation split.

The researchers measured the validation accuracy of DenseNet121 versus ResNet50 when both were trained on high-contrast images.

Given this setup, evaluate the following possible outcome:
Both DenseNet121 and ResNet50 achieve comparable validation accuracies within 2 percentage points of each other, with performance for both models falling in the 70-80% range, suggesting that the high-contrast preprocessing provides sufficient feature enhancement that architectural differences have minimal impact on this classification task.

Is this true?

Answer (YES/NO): NO